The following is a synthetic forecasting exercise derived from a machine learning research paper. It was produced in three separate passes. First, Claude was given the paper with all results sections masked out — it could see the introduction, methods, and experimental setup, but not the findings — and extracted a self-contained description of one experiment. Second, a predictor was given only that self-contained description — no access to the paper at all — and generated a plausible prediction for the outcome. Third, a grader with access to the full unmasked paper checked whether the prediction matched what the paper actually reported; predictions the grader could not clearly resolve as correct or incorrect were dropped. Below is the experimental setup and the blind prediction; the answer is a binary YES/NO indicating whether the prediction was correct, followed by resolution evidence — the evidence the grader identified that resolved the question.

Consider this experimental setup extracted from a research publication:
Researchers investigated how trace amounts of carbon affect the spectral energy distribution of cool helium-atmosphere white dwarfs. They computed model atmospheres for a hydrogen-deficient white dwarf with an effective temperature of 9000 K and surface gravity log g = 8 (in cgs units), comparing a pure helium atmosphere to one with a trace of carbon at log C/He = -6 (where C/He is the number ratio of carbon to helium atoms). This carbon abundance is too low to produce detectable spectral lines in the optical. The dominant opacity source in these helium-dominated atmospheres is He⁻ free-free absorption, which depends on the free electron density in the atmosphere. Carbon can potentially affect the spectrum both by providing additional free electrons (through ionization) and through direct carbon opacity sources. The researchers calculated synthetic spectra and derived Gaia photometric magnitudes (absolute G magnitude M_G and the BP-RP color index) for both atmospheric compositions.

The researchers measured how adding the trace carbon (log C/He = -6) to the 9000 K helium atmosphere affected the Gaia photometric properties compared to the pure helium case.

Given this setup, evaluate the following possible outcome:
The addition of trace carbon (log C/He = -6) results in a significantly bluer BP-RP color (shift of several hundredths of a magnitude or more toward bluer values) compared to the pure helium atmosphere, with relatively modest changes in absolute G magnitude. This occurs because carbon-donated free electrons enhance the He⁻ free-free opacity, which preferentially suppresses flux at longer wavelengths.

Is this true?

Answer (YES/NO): NO